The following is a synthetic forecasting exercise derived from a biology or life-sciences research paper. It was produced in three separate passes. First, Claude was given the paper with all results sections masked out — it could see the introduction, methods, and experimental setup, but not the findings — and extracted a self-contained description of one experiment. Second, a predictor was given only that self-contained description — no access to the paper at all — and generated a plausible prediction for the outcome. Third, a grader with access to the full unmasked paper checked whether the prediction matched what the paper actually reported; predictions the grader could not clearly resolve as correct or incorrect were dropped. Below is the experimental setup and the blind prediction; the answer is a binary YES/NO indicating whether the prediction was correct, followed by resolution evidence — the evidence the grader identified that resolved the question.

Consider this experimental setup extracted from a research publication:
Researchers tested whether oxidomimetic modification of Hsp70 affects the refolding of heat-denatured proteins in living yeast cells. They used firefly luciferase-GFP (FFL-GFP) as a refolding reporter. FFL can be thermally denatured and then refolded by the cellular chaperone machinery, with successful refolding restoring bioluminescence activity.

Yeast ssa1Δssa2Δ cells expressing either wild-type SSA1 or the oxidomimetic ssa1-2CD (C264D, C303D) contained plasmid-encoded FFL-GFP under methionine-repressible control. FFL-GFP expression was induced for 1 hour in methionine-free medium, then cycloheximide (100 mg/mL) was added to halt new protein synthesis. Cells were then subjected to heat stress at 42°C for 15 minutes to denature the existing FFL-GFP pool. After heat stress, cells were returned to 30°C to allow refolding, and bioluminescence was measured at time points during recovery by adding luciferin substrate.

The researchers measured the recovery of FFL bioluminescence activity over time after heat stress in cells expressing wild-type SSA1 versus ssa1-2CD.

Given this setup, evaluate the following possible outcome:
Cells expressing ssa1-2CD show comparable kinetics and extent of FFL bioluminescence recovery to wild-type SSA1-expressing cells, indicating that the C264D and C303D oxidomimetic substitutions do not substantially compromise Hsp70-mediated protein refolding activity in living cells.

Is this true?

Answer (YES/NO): NO